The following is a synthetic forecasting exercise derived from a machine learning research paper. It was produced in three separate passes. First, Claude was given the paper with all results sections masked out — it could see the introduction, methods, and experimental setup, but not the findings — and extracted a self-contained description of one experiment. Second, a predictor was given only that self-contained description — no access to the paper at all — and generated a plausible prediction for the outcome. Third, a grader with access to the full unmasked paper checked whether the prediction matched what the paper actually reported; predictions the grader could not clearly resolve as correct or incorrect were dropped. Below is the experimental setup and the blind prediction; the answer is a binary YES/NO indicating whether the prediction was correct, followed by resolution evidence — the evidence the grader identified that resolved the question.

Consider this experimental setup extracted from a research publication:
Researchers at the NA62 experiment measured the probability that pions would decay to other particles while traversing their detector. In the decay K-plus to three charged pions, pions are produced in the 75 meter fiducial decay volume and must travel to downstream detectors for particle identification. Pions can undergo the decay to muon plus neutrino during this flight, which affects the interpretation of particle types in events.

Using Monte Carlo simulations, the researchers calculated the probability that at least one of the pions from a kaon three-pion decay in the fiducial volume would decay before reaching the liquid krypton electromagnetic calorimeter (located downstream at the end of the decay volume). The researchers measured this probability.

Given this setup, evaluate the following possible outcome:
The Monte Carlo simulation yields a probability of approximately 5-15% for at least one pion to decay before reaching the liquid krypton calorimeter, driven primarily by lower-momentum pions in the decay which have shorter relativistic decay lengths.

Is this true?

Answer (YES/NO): YES